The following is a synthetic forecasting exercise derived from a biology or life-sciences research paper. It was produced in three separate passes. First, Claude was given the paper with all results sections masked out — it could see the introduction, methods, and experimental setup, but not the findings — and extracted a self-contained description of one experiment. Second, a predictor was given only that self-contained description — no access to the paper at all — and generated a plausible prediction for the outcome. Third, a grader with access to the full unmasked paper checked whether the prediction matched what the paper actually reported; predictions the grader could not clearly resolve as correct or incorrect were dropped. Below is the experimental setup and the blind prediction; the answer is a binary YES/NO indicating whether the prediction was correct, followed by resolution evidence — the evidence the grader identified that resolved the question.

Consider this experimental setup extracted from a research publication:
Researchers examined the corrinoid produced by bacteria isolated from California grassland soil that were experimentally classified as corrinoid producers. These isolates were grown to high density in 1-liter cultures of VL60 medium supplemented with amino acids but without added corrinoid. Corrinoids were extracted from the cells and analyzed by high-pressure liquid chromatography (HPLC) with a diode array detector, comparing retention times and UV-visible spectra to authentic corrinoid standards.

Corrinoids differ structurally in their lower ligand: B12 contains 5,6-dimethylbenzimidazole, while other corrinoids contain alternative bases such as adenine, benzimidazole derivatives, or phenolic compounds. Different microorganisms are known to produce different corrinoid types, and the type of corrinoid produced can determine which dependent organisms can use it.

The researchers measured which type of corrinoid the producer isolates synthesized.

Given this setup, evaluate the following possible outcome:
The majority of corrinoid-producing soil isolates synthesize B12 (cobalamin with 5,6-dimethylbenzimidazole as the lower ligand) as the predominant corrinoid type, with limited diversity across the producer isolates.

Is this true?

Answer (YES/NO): YES